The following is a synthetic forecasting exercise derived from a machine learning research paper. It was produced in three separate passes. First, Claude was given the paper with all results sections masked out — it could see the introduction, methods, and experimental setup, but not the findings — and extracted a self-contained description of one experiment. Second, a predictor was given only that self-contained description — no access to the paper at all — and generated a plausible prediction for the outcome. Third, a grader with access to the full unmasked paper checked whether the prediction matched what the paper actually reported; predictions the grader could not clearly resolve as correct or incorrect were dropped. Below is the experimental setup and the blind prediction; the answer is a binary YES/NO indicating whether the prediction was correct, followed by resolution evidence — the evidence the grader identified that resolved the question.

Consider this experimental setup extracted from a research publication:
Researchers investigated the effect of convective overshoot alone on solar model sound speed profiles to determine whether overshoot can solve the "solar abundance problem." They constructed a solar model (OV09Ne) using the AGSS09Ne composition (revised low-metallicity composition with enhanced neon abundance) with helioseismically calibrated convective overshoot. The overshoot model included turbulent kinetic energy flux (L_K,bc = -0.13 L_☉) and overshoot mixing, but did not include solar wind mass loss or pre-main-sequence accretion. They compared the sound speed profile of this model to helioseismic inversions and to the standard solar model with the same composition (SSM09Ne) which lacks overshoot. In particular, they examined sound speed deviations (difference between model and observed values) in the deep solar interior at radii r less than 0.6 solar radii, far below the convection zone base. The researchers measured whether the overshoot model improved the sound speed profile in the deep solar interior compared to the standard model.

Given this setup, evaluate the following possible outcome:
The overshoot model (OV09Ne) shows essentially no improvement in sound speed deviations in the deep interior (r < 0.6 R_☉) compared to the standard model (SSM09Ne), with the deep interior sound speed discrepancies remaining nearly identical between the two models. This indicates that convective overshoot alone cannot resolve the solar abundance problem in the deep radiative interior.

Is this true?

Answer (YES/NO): NO